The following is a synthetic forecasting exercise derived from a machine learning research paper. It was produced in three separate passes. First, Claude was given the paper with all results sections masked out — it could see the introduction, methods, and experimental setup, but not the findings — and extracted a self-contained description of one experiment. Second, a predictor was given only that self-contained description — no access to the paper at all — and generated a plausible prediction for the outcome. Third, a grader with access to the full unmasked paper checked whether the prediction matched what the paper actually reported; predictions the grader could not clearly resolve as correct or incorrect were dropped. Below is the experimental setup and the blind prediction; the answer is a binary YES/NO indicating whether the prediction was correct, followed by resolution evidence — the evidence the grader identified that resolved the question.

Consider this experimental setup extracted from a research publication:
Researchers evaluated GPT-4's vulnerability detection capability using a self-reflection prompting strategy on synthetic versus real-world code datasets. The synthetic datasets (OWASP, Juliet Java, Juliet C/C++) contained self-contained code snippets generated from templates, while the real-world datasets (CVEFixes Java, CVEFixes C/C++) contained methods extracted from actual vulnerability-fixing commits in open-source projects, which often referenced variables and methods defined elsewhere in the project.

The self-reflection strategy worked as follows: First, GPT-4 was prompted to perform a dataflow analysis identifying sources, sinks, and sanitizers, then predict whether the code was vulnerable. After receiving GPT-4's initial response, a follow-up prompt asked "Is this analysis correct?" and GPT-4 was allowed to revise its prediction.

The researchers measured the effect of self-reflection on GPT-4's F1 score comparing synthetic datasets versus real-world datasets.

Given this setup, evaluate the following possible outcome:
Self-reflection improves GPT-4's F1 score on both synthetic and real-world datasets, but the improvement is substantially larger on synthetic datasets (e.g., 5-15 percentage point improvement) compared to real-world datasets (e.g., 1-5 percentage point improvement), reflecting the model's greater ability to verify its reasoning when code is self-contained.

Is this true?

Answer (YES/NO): NO